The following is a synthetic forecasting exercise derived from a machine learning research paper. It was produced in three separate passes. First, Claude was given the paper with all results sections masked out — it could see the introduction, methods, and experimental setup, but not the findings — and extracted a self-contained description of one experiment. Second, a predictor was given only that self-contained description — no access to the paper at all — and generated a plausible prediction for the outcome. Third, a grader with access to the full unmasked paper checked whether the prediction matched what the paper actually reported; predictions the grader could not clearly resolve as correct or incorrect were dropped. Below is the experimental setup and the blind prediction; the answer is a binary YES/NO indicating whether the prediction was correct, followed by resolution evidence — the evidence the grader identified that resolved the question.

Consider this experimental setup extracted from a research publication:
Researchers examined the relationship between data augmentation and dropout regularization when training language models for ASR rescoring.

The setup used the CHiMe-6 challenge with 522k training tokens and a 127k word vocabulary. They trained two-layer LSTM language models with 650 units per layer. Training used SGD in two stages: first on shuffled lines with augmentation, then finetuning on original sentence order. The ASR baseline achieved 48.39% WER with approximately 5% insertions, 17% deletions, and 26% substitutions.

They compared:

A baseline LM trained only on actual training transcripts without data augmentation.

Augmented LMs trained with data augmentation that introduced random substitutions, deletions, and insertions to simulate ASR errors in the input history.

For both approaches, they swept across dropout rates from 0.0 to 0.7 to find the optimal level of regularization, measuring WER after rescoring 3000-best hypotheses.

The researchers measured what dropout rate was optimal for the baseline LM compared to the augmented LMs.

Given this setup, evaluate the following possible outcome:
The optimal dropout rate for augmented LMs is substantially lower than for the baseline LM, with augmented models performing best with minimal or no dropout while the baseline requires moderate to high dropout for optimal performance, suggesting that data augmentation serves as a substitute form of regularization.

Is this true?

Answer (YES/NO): NO